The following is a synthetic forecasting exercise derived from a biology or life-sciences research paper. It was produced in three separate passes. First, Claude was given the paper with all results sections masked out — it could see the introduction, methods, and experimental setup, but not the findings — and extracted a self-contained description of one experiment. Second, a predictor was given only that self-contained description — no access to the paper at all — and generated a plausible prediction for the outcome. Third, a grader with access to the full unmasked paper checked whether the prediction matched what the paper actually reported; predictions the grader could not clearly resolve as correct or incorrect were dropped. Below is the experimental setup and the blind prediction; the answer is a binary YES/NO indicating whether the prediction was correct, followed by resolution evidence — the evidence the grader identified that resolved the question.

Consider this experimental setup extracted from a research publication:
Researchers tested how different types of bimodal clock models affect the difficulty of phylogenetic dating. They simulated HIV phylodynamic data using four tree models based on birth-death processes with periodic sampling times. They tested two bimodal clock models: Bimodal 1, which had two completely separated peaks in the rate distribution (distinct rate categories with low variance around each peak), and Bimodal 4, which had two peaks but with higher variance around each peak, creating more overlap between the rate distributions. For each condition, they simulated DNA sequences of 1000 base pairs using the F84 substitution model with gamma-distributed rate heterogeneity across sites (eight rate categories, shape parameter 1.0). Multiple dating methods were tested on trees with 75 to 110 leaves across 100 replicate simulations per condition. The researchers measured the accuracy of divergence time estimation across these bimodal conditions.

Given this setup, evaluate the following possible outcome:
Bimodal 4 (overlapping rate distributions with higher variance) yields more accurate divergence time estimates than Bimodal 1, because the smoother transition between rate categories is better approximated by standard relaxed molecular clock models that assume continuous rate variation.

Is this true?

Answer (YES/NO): NO